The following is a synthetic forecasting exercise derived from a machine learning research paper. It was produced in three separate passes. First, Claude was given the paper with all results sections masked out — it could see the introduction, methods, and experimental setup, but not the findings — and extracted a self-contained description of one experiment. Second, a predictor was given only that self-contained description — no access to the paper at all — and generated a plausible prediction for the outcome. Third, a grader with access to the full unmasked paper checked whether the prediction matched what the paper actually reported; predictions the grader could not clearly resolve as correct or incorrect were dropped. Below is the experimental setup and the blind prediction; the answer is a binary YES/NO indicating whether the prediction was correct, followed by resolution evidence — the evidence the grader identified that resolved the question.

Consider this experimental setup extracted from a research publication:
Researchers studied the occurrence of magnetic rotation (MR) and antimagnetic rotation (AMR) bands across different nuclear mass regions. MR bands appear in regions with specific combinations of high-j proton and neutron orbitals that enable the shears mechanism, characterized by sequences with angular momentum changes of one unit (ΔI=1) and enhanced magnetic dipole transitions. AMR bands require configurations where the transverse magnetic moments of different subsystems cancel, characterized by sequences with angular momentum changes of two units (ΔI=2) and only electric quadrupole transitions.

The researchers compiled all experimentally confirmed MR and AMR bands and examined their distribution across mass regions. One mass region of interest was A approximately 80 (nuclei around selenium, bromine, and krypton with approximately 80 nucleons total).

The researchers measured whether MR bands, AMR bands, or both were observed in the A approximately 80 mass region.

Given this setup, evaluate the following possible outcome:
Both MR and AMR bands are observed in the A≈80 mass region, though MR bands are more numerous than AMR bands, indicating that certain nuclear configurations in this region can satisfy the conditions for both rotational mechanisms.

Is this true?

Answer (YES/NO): NO